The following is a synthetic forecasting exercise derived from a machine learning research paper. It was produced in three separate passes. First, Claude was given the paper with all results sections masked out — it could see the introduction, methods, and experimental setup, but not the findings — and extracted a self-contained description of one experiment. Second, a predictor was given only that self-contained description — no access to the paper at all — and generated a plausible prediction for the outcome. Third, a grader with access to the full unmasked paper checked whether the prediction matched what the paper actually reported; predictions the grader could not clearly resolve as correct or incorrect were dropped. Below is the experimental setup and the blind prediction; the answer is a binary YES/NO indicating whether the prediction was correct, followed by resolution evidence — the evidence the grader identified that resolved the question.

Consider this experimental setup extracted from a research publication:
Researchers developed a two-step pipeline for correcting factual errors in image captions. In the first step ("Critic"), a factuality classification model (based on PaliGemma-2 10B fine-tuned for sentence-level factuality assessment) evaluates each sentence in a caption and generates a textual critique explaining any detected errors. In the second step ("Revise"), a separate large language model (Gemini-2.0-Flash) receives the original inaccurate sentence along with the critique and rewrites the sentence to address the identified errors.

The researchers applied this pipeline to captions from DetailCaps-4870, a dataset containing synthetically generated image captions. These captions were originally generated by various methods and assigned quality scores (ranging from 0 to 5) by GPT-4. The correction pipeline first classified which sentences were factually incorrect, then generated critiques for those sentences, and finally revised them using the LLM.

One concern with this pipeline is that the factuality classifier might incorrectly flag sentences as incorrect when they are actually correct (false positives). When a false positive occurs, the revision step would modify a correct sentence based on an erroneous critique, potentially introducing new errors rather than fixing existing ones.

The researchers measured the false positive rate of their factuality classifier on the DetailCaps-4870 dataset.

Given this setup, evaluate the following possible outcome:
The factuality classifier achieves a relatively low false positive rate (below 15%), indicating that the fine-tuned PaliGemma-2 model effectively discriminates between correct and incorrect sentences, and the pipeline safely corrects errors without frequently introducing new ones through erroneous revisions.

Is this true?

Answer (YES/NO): NO